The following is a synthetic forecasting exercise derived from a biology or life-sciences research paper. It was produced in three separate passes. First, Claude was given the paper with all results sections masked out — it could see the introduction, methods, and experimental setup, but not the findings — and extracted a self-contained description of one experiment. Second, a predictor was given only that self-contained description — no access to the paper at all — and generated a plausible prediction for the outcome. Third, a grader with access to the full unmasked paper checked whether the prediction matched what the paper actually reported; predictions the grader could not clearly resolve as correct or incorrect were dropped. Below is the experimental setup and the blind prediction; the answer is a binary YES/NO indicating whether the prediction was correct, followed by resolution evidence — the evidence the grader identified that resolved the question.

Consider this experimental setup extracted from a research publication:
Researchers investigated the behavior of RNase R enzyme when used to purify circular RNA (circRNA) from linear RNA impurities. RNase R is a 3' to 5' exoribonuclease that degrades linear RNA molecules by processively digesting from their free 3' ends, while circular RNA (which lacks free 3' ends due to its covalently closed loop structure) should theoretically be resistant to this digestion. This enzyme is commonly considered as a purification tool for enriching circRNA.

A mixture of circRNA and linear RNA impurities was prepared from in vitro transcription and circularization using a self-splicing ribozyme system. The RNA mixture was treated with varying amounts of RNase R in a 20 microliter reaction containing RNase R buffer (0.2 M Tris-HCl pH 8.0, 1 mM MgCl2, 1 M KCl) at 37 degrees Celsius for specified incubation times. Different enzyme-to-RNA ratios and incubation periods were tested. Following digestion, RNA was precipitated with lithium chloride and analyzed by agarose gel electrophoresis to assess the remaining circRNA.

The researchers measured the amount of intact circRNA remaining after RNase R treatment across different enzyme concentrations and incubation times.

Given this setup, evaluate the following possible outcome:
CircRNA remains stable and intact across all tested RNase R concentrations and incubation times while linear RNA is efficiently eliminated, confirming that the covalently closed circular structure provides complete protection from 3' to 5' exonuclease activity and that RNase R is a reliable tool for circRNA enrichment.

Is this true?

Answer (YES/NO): NO